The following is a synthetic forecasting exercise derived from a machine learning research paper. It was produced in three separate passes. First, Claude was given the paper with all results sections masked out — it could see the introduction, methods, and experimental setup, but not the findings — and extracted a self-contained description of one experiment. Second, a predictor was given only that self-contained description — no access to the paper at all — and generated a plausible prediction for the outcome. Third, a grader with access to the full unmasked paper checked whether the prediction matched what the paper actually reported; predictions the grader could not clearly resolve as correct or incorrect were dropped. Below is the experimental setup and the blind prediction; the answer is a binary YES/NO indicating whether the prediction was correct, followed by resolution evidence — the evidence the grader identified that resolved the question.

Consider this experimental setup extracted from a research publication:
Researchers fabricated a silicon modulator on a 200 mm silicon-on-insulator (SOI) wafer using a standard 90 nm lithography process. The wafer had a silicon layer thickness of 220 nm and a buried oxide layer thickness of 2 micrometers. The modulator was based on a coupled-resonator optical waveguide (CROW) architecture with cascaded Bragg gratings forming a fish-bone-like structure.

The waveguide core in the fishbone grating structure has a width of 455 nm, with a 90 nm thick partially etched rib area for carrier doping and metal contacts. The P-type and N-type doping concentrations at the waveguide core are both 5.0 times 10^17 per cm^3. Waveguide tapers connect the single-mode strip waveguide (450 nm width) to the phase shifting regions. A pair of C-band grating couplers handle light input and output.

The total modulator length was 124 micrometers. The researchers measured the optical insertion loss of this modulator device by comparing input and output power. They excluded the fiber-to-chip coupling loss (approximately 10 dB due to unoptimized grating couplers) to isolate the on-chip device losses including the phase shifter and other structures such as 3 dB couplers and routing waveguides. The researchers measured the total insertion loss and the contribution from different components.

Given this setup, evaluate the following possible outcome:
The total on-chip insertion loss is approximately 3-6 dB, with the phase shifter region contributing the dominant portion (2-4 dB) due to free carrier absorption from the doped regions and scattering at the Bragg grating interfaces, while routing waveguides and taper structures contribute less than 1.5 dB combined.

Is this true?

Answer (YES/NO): NO